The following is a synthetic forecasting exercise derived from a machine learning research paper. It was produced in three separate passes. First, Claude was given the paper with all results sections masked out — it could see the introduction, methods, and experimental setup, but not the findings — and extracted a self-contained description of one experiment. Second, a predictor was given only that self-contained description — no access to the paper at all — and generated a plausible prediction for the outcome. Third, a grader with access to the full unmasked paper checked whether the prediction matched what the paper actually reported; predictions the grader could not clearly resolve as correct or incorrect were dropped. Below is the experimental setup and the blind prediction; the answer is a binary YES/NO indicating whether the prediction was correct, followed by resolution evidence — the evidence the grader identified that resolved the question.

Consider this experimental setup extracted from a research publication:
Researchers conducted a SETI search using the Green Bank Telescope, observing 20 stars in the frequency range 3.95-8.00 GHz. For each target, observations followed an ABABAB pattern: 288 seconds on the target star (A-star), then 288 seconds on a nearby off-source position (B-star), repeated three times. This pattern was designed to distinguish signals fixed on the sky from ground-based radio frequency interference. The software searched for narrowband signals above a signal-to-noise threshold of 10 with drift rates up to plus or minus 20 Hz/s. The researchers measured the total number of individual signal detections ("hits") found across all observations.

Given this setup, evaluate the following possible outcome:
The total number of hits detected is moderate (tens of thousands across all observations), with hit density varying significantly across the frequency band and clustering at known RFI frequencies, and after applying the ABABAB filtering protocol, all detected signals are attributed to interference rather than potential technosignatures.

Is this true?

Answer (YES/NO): NO